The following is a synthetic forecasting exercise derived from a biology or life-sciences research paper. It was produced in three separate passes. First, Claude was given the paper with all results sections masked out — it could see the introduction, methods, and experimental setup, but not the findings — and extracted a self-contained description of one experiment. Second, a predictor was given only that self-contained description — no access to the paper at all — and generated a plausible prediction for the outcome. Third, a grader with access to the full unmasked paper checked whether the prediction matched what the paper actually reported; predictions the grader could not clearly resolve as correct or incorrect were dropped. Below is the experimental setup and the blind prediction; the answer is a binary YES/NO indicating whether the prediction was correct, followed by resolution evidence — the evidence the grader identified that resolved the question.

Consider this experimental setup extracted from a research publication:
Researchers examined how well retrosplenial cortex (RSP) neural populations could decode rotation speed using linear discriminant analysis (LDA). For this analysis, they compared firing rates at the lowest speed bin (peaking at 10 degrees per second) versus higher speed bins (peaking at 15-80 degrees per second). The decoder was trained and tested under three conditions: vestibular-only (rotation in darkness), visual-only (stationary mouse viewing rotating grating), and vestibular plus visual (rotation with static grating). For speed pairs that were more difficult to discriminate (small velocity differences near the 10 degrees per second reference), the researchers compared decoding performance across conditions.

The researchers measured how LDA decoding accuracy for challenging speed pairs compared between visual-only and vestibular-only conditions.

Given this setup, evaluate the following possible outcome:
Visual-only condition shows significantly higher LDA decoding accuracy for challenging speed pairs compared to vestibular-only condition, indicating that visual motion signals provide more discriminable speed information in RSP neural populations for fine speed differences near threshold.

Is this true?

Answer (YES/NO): NO